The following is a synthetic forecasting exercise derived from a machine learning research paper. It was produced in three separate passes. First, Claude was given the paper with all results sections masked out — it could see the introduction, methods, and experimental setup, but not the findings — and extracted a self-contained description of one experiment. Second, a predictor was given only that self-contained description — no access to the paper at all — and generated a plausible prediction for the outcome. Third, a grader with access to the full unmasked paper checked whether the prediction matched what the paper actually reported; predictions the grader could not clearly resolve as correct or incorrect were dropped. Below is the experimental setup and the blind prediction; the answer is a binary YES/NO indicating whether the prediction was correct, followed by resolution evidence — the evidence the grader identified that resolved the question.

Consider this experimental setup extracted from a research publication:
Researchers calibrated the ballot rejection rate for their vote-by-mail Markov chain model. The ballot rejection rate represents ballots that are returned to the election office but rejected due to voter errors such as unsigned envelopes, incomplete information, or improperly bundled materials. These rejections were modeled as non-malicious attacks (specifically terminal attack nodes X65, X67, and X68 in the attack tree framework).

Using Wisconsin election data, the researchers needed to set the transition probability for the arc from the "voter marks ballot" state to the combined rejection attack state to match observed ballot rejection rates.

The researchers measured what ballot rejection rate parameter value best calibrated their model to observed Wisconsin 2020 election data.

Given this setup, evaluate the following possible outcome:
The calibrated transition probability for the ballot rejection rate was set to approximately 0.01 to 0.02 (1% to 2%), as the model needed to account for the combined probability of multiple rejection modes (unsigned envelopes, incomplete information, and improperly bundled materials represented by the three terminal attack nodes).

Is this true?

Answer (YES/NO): NO